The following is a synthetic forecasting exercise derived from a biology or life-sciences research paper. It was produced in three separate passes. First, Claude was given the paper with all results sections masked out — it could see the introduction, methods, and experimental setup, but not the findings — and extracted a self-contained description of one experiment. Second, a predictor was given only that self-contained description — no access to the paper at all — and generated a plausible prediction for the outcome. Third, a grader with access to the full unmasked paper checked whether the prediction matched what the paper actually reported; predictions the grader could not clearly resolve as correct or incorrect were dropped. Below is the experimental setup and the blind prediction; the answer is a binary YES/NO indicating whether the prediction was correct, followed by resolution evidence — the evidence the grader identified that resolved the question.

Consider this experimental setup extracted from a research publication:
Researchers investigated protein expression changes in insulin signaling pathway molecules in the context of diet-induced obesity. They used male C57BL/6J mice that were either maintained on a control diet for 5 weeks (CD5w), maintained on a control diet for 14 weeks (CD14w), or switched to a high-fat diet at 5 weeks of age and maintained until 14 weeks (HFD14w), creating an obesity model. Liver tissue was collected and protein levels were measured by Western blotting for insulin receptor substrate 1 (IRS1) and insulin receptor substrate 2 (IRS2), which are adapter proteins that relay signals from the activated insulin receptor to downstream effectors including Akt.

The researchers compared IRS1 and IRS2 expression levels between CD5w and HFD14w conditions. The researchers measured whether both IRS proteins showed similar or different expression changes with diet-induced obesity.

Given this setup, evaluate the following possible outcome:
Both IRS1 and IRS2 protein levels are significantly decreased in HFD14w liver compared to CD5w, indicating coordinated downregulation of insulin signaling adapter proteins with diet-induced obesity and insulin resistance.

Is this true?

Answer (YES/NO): NO